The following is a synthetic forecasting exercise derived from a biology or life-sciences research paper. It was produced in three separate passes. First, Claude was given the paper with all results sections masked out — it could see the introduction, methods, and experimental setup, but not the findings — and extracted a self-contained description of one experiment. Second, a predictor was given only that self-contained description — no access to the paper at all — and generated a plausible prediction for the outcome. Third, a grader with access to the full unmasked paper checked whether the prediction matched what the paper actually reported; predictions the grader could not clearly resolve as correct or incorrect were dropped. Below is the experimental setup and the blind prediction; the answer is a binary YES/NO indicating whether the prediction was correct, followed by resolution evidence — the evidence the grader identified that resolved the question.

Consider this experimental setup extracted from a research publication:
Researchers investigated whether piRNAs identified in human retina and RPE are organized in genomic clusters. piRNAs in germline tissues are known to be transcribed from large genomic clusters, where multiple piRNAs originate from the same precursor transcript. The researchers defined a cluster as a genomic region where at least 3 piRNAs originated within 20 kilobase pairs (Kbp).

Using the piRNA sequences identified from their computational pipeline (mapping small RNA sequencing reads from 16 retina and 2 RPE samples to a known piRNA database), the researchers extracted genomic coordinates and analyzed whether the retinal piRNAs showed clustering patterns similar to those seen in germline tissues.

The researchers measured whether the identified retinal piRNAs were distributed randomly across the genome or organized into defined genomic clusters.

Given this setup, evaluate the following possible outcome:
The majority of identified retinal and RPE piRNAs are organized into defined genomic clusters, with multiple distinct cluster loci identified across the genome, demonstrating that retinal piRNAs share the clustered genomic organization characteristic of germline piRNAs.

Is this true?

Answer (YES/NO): NO